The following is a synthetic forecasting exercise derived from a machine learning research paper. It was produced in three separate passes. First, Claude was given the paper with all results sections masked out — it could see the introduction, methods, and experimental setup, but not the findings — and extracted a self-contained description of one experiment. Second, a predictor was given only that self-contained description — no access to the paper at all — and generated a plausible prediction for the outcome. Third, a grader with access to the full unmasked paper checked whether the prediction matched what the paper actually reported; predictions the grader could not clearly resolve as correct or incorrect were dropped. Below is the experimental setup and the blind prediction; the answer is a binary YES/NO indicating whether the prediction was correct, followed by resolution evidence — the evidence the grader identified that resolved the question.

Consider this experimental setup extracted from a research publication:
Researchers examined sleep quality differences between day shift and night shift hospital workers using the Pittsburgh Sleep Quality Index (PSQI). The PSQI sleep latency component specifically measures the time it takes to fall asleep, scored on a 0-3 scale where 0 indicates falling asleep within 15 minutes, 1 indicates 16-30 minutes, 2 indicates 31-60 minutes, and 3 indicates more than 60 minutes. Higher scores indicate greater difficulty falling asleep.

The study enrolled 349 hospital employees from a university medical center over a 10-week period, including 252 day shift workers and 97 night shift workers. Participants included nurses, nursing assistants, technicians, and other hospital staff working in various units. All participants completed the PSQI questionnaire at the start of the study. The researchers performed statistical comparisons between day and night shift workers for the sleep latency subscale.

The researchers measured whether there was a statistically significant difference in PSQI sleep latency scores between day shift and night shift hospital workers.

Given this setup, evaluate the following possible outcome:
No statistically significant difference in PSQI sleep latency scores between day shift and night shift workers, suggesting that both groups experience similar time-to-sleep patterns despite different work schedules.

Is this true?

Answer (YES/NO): YES